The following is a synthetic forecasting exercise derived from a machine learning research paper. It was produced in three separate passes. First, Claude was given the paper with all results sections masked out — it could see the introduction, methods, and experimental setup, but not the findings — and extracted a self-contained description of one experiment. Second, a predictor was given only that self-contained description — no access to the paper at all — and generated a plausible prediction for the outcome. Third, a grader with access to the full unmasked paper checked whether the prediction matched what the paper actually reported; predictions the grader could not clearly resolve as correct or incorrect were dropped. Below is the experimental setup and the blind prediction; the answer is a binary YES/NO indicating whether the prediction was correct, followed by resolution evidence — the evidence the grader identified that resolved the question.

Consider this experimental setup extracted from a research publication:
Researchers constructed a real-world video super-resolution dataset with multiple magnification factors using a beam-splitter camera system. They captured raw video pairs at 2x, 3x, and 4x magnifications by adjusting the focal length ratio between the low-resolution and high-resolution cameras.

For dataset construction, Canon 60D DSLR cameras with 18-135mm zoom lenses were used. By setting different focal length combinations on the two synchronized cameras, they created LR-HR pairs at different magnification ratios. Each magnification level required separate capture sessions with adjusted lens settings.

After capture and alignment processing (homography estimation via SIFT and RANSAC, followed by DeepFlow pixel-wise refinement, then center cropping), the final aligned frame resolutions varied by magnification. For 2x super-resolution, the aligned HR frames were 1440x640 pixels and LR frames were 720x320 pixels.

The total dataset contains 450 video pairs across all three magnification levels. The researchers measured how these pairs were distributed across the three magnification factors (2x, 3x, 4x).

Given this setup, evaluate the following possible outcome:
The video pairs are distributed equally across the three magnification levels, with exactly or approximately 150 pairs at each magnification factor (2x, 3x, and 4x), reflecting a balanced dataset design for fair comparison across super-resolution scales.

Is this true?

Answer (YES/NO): YES